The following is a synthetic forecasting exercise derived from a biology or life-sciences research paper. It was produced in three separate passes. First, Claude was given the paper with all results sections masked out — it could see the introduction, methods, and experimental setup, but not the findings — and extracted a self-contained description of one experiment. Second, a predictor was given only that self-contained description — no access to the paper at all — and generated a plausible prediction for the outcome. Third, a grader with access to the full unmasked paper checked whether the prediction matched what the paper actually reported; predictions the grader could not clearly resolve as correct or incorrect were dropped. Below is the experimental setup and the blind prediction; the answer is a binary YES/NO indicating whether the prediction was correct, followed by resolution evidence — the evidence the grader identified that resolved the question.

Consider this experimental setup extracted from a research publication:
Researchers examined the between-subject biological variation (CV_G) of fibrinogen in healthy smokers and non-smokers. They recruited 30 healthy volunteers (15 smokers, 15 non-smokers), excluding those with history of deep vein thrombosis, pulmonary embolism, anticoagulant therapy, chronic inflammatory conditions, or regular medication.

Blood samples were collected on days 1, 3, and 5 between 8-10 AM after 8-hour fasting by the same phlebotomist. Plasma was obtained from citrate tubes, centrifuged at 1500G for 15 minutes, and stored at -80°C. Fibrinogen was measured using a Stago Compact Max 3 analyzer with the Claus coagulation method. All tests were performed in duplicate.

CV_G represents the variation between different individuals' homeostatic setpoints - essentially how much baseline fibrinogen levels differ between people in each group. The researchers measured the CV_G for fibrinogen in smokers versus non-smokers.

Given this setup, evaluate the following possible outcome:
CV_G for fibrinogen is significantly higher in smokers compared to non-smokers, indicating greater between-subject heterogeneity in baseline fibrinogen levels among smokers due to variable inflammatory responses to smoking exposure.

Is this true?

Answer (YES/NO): YES